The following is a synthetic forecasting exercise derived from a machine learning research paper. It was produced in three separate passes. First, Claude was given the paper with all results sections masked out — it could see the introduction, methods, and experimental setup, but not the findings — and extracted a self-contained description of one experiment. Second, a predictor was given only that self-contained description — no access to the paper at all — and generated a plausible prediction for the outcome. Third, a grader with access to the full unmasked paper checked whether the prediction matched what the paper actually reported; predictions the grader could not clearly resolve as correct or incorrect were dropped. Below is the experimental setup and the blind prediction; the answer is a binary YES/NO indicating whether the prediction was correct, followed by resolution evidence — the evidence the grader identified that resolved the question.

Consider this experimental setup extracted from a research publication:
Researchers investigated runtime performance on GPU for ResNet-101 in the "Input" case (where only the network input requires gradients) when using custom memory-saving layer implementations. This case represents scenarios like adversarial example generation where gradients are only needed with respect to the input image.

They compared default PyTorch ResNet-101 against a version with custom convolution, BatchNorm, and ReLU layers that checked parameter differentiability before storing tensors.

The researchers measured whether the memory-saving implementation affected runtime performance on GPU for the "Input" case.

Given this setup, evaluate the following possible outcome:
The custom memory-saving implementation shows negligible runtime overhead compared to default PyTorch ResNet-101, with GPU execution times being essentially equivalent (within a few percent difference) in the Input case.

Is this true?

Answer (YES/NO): YES